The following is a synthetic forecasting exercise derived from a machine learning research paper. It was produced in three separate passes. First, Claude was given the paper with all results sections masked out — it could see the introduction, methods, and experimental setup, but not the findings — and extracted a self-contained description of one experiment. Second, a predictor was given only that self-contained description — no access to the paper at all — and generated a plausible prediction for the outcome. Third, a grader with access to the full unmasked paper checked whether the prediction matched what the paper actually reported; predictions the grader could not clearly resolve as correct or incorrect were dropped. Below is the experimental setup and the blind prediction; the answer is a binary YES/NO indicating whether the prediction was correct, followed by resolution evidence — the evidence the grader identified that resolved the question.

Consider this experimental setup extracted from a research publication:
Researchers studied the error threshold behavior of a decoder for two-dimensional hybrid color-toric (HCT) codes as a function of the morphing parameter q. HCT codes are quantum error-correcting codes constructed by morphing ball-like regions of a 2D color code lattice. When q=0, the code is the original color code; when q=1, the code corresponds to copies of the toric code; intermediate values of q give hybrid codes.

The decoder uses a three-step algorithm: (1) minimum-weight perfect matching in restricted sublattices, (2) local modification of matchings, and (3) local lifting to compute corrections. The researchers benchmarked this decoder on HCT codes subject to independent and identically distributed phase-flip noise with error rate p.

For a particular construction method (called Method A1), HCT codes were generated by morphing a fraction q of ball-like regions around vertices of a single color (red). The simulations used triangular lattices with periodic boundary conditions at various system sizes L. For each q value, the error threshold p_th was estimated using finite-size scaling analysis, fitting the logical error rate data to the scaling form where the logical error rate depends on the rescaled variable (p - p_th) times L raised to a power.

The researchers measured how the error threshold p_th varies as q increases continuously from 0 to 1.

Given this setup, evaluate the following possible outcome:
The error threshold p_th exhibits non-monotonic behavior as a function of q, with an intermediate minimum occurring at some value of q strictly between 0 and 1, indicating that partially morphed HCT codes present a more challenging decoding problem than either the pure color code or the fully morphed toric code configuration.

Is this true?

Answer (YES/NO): NO